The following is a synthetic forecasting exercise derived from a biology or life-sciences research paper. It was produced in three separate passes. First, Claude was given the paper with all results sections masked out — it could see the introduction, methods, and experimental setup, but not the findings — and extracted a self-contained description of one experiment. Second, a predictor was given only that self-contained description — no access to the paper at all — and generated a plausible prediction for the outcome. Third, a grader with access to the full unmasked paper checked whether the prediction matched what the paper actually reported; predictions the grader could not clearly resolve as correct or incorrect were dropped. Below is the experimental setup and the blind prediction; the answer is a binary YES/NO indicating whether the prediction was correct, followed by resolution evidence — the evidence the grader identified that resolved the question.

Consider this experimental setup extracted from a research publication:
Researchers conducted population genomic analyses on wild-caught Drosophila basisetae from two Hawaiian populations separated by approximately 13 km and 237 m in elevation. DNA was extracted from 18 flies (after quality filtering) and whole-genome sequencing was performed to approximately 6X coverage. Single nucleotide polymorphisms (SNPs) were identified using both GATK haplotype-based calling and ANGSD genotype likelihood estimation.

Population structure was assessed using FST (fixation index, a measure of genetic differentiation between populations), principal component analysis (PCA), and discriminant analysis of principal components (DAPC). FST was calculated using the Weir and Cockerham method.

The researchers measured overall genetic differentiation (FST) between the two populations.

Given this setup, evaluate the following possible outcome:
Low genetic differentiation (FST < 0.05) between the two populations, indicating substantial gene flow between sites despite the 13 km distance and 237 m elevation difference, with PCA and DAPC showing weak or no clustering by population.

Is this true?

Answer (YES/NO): YES